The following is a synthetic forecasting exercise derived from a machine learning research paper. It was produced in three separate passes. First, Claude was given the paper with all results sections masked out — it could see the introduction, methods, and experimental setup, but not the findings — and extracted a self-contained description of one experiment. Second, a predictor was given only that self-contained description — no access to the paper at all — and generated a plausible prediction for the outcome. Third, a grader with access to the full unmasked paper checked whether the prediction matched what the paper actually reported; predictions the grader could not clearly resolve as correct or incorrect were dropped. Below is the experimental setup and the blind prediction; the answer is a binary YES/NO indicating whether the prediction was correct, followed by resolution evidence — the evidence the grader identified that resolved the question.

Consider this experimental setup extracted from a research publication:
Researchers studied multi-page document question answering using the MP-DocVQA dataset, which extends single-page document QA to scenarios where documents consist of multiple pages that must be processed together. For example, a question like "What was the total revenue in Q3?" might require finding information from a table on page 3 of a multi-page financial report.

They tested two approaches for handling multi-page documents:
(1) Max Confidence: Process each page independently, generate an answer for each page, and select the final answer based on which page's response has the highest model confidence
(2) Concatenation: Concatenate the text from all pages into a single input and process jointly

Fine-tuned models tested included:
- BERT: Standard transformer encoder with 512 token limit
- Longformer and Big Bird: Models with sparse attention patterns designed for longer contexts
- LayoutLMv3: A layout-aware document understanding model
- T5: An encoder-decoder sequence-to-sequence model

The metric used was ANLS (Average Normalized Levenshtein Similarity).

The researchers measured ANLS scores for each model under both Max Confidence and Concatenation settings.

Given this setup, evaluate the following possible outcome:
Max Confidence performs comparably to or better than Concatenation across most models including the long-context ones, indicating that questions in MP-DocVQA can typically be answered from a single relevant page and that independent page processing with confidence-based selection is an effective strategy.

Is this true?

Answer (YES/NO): YES